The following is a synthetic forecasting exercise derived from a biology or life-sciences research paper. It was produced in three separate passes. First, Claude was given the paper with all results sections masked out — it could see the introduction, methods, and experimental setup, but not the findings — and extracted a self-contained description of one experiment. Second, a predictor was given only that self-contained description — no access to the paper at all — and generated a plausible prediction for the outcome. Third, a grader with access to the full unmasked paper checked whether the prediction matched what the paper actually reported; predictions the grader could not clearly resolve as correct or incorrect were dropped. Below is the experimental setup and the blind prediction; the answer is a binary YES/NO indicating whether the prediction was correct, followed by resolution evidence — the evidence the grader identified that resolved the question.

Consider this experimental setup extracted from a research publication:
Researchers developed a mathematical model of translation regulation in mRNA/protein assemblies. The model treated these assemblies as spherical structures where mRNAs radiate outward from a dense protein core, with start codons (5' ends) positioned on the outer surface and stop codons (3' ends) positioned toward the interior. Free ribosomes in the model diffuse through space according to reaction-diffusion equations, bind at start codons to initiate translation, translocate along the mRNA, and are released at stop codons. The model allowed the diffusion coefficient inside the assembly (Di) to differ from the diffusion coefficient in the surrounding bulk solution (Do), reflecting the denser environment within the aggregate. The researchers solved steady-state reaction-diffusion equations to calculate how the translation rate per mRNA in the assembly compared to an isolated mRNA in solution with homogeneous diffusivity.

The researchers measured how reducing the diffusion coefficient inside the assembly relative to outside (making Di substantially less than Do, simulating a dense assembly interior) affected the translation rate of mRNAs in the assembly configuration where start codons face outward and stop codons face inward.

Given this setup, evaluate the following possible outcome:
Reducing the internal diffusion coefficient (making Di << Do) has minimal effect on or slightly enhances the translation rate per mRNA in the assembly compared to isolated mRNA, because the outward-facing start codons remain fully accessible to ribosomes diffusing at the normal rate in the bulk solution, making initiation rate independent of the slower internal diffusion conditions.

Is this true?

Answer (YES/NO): NO